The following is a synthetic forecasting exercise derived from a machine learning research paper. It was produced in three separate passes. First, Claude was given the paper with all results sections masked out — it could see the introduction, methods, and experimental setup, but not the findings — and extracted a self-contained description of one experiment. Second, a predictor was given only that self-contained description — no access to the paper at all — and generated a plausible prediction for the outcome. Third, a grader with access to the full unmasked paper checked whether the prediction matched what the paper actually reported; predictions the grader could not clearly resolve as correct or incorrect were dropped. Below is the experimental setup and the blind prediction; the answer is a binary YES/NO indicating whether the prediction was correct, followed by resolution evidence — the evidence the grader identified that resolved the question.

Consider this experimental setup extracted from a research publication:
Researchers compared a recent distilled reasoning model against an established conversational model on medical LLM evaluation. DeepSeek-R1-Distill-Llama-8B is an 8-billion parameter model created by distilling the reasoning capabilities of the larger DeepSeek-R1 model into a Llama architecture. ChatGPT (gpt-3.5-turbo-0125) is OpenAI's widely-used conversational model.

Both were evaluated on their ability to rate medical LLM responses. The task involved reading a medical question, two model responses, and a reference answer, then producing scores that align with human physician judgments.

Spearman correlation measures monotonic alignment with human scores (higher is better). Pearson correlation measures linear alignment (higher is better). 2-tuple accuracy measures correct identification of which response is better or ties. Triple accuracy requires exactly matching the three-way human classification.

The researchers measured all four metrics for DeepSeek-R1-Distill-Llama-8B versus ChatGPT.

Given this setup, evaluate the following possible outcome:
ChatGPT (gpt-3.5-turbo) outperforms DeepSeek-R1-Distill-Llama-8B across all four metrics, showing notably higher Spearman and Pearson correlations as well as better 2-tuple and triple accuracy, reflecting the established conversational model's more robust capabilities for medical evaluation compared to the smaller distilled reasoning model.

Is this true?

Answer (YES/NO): NO